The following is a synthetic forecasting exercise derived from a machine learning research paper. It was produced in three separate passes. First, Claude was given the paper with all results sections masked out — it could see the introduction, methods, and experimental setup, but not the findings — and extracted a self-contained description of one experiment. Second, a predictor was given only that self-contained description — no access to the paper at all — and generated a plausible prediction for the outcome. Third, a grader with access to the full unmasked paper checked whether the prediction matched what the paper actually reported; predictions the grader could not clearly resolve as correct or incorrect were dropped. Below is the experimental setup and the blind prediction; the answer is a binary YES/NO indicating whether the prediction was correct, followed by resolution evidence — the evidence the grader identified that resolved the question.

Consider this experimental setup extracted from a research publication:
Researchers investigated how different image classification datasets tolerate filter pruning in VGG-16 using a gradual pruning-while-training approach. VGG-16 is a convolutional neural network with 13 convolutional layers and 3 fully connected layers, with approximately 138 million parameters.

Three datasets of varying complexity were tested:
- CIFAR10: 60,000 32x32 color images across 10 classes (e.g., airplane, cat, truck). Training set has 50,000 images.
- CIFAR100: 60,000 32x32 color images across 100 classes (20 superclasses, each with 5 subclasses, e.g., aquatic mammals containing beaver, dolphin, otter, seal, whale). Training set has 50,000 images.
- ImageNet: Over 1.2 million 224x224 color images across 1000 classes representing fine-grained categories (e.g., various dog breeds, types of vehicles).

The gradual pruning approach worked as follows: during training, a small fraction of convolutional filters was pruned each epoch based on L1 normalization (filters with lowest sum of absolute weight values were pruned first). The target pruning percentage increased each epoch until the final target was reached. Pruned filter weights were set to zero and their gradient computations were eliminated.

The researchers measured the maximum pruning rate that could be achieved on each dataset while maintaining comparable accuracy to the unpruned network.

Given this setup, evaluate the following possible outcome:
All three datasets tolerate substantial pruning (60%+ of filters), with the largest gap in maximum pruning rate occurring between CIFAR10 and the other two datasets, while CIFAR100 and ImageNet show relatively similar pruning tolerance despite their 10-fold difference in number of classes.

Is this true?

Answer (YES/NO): NO